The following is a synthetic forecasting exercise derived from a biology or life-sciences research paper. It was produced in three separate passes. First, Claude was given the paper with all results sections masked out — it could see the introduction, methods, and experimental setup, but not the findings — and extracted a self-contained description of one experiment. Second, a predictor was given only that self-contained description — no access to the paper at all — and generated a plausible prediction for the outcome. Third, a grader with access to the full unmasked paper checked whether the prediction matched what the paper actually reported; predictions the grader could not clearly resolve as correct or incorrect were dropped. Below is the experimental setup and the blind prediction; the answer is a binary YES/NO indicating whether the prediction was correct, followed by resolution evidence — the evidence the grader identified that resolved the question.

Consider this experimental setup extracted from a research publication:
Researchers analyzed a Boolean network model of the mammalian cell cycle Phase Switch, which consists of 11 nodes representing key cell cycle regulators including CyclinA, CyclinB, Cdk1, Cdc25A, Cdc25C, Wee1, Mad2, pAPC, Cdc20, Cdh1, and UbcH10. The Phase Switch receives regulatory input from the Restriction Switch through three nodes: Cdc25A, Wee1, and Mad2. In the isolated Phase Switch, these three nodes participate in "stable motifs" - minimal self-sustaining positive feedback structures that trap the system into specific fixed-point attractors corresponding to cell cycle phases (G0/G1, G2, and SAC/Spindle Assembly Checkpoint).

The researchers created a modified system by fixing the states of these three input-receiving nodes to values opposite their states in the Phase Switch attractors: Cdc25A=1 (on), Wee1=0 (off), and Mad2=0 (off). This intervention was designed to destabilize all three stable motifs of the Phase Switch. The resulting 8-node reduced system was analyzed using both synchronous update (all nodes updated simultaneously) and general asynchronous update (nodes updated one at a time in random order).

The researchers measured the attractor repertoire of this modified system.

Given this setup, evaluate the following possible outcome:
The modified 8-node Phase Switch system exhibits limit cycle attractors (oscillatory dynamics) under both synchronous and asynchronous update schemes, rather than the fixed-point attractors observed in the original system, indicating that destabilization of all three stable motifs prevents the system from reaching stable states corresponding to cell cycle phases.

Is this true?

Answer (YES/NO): YES